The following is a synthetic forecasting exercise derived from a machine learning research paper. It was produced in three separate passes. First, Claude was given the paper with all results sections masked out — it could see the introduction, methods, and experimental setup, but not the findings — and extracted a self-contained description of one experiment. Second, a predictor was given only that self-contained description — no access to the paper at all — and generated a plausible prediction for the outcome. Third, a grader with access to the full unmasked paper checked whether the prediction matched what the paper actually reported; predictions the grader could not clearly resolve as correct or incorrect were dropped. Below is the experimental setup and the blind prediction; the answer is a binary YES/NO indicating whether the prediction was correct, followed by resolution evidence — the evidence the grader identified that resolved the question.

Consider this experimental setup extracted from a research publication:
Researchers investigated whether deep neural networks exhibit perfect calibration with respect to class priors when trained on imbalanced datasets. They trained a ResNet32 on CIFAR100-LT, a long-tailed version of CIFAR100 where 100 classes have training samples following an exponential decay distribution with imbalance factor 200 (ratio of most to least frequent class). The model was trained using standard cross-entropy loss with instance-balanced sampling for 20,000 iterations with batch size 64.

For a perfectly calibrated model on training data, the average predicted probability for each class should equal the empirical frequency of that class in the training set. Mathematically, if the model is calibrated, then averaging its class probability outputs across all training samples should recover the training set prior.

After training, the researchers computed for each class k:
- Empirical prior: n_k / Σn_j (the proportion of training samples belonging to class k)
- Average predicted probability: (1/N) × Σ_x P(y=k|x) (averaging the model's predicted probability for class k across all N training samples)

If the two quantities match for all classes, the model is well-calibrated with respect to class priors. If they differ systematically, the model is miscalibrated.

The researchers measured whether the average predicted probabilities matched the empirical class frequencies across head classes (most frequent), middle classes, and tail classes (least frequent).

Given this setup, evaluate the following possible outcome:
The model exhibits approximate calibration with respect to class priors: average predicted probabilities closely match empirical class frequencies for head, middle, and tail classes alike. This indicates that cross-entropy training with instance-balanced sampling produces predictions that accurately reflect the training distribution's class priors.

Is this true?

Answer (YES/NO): NO